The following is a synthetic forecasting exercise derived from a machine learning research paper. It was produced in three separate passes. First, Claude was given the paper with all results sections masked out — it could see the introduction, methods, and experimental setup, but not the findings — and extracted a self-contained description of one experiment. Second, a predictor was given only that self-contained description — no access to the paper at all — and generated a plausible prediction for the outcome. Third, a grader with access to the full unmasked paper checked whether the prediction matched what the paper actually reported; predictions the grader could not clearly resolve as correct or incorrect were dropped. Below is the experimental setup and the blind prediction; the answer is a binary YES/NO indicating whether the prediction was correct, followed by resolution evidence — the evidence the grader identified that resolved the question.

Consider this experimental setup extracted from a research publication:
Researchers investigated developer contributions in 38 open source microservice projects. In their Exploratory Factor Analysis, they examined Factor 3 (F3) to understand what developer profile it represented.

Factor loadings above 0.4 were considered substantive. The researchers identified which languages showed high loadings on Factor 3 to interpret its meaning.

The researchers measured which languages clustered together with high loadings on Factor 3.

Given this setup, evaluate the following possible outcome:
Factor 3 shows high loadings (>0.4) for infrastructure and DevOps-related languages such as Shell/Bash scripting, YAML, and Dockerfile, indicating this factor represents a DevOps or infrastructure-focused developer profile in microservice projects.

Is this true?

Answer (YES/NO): NO